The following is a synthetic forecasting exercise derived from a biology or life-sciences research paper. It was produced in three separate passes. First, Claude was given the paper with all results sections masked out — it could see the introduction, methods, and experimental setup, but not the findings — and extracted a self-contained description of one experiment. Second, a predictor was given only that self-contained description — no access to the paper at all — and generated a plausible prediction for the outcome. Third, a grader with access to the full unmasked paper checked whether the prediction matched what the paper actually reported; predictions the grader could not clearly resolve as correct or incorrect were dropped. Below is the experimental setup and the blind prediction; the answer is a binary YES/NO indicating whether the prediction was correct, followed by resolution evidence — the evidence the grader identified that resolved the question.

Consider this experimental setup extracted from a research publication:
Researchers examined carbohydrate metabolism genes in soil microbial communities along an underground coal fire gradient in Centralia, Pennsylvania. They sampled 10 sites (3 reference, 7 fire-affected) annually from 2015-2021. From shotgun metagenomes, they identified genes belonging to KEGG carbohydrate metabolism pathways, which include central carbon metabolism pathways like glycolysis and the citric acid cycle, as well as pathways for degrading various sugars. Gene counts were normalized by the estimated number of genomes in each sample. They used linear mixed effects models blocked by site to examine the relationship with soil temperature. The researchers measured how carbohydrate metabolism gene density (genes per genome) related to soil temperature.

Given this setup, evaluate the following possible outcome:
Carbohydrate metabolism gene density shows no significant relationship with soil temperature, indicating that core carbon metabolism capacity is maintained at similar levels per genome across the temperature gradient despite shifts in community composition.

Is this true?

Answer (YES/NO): NO